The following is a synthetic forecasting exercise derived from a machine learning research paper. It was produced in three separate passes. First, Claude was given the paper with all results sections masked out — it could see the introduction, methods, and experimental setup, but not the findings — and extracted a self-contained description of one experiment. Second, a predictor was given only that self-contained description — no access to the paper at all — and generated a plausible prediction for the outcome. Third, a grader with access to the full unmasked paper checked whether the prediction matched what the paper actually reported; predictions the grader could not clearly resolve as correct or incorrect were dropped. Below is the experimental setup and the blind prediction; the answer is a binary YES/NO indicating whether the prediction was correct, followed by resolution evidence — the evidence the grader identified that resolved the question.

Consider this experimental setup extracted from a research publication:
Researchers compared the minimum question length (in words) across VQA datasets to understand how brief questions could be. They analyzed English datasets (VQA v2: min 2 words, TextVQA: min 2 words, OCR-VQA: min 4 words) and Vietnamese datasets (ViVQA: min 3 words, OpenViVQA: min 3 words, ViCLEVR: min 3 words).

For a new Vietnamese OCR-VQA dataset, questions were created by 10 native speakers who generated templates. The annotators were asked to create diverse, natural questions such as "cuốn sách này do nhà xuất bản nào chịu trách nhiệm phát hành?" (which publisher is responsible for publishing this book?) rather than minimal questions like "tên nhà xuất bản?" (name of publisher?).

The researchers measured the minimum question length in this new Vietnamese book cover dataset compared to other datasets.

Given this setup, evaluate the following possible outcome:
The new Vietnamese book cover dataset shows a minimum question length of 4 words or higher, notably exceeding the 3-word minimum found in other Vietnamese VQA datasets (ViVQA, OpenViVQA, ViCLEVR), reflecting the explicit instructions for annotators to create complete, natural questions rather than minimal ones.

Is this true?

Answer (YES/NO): YES